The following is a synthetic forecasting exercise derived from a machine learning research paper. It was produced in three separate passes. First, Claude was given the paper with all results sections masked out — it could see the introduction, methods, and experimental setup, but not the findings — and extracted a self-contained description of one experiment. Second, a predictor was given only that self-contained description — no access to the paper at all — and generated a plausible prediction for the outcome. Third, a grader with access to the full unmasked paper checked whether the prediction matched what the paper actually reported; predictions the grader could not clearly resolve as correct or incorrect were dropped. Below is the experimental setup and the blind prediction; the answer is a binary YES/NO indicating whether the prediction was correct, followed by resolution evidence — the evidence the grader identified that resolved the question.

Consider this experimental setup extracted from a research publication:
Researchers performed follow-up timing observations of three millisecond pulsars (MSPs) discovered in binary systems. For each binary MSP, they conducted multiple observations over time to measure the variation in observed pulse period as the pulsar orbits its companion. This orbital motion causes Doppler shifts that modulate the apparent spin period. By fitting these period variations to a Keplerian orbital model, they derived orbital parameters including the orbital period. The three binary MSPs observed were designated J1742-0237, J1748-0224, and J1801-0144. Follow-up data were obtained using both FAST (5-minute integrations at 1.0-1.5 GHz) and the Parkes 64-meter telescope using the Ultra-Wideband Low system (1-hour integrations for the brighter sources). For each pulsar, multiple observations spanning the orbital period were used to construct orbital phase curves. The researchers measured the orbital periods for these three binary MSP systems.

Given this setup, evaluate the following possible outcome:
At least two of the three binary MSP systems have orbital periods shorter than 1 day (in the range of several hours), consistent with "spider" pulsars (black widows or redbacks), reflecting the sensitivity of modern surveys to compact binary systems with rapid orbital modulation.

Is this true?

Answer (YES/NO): NO